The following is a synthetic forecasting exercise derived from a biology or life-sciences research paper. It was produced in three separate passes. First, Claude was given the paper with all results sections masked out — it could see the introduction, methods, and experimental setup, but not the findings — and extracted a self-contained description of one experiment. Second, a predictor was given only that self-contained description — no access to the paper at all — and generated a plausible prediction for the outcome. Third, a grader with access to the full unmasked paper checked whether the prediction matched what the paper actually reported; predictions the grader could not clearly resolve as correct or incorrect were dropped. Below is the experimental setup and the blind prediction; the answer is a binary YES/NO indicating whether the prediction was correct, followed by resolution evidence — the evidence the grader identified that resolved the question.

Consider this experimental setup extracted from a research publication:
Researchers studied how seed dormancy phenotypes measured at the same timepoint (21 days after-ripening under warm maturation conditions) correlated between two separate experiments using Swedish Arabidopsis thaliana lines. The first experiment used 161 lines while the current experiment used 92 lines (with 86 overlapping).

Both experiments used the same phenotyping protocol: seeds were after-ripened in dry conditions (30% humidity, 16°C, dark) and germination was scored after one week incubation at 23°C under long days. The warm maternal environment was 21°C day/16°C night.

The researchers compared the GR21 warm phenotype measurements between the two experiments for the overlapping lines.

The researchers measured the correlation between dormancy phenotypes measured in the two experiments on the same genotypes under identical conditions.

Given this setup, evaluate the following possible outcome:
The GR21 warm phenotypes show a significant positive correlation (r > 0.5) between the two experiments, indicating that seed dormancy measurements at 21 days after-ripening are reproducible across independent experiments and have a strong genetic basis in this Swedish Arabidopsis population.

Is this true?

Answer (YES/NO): YES